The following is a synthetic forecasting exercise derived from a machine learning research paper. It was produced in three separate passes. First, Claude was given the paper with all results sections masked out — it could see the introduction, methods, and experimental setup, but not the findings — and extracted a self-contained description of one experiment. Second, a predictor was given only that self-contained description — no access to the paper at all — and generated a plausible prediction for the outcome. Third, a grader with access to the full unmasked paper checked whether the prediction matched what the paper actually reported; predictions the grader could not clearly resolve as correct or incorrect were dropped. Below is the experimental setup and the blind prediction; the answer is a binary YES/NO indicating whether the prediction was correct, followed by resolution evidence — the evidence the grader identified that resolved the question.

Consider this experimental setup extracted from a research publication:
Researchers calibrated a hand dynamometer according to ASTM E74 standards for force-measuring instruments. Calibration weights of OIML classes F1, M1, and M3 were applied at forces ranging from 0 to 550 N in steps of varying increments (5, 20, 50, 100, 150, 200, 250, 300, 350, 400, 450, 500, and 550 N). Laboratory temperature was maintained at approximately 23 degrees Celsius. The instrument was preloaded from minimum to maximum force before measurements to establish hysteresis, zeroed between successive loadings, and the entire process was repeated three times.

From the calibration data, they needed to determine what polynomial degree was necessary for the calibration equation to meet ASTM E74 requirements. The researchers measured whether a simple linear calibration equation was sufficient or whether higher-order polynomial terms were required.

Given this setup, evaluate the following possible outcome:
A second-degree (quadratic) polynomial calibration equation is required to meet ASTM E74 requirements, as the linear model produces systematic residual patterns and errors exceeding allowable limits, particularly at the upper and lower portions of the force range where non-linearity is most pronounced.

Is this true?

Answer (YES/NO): NO